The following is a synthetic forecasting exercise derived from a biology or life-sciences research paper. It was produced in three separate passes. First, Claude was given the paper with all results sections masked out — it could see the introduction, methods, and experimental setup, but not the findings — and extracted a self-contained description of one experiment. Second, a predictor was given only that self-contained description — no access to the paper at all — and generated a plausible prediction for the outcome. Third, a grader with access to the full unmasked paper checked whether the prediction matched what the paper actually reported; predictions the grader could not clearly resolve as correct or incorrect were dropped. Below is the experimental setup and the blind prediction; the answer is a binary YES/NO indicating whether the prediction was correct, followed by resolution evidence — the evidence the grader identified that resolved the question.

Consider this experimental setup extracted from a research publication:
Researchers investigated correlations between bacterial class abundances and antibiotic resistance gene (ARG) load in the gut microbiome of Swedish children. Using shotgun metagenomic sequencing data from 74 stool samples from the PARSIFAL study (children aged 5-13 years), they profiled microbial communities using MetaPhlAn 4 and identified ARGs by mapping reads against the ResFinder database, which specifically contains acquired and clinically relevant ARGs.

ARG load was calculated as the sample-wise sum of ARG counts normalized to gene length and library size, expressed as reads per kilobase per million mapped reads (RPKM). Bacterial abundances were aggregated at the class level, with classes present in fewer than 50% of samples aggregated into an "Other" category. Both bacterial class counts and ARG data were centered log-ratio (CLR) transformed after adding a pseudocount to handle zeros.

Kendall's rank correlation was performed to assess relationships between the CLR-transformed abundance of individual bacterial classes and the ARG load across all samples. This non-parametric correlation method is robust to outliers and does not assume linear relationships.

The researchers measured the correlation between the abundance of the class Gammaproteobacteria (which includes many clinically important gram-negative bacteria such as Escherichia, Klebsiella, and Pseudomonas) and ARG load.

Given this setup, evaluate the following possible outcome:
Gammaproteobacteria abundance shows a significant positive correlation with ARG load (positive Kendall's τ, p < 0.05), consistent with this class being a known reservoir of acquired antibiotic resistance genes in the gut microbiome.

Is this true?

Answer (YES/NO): NO